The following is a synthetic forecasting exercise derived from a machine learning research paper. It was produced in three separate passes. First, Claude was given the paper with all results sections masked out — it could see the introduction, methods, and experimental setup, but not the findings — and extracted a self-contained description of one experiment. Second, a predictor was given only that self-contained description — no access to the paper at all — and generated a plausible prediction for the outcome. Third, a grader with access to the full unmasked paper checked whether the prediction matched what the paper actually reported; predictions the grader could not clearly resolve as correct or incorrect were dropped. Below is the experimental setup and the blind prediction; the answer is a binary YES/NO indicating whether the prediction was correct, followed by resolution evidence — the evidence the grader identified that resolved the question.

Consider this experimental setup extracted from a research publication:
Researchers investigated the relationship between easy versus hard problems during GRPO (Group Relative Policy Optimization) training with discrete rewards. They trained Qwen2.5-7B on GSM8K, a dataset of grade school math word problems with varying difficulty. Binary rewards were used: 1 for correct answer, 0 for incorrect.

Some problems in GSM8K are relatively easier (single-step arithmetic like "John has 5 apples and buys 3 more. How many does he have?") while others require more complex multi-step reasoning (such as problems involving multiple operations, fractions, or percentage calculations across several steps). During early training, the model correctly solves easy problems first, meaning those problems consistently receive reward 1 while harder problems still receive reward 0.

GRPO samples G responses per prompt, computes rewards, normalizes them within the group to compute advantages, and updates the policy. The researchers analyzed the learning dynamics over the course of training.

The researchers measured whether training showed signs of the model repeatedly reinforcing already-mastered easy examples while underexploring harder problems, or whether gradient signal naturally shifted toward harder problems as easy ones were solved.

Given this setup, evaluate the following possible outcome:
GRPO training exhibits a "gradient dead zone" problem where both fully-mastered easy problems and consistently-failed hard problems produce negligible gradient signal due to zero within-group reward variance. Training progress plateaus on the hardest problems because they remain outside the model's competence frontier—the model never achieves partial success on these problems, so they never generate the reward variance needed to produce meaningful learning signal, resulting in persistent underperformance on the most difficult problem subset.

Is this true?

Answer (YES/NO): NO